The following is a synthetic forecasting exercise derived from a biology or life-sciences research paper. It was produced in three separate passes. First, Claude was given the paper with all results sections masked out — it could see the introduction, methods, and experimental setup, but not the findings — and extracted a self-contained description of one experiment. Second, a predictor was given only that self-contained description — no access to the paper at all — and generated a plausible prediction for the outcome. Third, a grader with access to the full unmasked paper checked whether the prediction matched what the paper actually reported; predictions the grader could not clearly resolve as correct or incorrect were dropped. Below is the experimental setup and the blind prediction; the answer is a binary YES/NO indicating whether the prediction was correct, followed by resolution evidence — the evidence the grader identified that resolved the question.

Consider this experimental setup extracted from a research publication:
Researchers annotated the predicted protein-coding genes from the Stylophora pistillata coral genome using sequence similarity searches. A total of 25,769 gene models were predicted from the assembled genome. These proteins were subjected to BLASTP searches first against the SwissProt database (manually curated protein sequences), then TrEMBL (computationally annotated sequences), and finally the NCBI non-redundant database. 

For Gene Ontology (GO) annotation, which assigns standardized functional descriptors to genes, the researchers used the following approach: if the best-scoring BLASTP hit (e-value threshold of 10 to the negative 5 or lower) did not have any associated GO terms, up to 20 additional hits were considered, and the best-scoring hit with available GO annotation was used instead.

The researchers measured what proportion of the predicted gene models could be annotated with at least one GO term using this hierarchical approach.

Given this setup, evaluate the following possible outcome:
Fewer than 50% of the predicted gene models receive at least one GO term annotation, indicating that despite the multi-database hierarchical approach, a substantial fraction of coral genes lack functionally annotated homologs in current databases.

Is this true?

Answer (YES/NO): NO